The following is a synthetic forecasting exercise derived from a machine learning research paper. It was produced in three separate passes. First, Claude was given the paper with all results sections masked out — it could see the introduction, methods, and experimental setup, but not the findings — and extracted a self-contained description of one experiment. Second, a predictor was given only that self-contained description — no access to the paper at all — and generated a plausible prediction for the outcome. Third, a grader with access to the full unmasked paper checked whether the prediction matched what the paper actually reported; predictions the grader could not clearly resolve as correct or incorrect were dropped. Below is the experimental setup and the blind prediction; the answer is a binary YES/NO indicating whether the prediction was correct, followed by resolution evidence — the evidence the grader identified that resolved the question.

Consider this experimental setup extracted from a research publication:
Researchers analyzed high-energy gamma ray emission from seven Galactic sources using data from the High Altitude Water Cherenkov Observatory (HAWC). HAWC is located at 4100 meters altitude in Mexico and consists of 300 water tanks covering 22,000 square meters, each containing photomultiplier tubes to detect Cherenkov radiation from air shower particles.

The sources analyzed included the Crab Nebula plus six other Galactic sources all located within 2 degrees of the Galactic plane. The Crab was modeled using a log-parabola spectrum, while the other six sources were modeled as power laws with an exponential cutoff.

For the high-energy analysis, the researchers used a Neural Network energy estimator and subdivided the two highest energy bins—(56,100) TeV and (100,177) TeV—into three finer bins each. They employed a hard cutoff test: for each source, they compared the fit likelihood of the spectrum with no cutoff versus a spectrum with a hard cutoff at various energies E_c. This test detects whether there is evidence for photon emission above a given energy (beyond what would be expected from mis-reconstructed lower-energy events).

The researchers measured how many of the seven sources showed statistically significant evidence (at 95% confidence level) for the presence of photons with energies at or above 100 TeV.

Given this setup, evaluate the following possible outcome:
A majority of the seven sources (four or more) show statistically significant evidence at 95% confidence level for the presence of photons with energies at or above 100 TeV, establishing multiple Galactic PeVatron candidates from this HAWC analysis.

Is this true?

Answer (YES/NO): YES